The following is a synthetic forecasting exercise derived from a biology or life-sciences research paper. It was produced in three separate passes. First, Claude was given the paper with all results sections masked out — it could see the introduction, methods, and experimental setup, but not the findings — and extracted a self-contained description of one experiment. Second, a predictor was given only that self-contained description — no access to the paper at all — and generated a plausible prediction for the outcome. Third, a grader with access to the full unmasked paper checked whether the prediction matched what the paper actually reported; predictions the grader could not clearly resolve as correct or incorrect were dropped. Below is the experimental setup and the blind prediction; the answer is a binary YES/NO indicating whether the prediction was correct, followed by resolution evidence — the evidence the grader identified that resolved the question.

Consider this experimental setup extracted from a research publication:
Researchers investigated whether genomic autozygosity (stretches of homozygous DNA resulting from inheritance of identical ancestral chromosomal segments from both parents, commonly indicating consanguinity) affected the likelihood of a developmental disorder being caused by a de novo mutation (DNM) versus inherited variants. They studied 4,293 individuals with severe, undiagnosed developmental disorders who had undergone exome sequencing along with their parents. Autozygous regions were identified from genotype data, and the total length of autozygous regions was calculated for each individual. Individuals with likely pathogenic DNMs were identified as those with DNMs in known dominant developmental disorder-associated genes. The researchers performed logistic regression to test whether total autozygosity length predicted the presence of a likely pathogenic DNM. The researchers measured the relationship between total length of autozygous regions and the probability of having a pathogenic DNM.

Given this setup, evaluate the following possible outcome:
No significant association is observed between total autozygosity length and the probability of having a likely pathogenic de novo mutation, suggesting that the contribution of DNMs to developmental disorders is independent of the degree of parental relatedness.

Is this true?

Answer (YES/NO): NO